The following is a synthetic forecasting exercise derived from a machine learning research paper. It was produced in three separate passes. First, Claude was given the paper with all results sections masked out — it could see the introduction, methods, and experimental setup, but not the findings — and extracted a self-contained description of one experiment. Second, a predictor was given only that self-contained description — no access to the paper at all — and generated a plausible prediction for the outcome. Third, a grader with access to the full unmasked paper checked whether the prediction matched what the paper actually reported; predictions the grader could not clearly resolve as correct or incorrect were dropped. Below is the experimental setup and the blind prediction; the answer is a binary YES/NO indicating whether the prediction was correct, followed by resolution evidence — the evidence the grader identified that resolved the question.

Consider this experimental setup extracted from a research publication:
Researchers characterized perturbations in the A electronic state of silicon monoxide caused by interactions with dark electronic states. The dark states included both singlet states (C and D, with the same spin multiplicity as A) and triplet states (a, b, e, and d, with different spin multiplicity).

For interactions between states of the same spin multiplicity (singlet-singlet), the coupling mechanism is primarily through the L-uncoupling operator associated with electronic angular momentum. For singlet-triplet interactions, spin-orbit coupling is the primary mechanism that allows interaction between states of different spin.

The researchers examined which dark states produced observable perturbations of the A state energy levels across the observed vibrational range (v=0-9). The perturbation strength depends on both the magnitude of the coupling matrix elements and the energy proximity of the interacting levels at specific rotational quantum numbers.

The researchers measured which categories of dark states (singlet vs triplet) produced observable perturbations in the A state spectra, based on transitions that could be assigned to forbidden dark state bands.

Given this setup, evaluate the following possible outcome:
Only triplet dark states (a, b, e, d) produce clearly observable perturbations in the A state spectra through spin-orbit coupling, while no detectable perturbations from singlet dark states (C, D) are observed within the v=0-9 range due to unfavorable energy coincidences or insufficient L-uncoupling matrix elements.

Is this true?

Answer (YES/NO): NO